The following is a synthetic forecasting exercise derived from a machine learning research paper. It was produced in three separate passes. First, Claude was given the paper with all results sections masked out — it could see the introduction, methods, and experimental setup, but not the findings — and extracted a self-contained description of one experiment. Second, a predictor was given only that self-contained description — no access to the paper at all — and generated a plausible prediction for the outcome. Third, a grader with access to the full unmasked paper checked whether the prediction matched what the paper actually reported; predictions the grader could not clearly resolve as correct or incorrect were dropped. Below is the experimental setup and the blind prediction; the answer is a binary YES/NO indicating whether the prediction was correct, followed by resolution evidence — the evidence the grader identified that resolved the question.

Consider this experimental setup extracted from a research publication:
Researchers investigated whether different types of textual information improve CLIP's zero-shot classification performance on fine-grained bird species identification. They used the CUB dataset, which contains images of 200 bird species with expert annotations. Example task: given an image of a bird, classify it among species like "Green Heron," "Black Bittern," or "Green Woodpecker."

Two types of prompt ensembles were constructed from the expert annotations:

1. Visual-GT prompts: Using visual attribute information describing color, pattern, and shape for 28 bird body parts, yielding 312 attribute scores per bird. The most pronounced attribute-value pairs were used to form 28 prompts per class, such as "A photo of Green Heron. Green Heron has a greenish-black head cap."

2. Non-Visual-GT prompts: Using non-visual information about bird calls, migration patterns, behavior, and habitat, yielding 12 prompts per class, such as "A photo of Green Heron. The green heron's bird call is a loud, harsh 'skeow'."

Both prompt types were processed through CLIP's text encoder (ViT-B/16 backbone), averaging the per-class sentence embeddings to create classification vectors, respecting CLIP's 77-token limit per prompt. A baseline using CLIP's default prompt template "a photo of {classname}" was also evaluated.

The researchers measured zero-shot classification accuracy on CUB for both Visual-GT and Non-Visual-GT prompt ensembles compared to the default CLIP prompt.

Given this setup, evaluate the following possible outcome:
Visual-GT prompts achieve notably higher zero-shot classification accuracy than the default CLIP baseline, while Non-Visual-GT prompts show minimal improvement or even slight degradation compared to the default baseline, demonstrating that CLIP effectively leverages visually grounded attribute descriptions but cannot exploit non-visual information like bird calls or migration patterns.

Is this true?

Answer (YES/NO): YES